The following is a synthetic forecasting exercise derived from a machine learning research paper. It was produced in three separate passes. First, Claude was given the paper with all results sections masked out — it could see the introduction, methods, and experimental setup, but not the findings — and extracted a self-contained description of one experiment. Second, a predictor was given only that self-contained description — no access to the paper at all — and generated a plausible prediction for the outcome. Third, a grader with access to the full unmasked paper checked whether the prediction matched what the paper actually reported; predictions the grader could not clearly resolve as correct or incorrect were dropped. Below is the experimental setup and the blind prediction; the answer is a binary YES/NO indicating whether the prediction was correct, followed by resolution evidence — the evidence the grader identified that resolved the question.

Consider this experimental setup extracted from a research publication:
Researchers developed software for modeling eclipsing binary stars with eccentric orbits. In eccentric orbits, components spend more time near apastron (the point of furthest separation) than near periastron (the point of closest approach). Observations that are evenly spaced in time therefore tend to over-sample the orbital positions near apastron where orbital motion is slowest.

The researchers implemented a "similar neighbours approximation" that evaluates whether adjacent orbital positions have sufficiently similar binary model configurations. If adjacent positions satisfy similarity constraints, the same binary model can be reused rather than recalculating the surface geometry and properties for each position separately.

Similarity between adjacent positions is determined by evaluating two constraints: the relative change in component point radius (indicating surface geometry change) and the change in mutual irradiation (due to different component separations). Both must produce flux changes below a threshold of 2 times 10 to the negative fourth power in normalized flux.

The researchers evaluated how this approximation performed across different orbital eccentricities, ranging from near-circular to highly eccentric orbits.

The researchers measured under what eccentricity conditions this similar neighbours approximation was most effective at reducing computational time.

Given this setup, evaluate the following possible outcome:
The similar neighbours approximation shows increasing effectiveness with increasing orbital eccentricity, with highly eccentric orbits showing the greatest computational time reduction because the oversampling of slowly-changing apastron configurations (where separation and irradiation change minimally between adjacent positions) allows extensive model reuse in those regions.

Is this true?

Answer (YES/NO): NO